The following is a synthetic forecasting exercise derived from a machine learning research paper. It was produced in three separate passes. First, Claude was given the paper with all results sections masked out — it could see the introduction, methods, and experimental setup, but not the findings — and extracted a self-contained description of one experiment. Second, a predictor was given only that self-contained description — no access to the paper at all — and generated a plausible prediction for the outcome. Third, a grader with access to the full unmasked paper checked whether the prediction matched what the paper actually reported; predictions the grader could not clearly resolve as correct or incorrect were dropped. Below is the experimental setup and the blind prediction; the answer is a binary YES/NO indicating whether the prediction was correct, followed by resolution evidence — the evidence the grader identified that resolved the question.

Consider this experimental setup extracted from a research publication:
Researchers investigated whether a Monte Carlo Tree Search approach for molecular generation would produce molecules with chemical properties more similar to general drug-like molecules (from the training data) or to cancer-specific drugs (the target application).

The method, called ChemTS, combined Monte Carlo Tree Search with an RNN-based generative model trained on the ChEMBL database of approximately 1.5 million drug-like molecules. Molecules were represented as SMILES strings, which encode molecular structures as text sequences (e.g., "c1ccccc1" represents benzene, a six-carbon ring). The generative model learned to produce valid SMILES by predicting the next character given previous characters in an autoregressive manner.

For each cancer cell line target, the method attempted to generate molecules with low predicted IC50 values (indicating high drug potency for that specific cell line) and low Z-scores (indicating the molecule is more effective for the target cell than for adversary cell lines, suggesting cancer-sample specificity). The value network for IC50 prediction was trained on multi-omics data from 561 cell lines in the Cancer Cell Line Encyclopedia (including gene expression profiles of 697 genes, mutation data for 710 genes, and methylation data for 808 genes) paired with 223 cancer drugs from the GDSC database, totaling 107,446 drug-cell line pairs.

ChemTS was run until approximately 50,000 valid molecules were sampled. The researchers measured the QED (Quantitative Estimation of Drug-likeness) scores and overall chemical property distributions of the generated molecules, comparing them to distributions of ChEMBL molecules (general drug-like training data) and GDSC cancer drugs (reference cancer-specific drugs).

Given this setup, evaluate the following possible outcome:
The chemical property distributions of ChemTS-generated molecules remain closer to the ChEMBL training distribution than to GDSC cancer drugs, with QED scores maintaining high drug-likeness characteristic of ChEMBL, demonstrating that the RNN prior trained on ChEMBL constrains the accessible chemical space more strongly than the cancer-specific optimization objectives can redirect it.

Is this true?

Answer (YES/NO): YES